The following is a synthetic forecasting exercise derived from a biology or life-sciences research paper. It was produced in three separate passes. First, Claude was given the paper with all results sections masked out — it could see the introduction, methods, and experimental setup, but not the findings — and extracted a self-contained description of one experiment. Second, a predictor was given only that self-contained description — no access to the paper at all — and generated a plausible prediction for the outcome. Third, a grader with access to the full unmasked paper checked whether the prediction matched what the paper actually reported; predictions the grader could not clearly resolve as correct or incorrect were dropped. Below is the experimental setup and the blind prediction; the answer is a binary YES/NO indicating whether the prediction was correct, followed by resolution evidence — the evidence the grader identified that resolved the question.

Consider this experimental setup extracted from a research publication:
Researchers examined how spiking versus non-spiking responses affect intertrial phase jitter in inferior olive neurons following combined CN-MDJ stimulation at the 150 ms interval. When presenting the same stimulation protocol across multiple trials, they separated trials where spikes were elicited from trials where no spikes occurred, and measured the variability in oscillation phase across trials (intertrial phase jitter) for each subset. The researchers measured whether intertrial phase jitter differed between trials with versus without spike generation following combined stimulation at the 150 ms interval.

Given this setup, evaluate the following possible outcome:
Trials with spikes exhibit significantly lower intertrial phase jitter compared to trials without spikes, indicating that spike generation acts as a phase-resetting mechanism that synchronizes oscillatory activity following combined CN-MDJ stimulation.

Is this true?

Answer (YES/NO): YES